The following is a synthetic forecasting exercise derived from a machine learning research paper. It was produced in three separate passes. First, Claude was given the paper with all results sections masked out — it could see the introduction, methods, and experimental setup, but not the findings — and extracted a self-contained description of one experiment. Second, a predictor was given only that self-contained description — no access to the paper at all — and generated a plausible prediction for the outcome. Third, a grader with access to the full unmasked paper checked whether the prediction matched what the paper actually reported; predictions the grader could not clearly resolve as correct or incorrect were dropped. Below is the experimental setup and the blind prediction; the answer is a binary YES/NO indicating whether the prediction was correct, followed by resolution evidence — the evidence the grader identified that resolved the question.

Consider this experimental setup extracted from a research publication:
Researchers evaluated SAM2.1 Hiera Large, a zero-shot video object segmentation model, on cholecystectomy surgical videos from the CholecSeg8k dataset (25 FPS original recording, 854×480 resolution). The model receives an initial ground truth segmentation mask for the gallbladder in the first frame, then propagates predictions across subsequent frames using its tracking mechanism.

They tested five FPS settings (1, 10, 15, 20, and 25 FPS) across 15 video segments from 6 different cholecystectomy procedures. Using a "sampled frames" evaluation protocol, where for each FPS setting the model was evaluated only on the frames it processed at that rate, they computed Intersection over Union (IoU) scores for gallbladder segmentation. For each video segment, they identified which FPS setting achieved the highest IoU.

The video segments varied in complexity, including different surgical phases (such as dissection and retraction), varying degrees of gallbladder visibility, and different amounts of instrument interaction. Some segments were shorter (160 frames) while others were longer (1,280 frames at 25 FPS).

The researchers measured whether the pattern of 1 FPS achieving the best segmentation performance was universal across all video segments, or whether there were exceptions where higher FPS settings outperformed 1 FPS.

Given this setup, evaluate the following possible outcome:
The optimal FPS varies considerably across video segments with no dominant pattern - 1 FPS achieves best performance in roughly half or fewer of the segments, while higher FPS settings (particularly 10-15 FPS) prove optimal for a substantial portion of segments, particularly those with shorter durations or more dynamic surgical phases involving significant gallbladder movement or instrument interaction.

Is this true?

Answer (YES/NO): NO